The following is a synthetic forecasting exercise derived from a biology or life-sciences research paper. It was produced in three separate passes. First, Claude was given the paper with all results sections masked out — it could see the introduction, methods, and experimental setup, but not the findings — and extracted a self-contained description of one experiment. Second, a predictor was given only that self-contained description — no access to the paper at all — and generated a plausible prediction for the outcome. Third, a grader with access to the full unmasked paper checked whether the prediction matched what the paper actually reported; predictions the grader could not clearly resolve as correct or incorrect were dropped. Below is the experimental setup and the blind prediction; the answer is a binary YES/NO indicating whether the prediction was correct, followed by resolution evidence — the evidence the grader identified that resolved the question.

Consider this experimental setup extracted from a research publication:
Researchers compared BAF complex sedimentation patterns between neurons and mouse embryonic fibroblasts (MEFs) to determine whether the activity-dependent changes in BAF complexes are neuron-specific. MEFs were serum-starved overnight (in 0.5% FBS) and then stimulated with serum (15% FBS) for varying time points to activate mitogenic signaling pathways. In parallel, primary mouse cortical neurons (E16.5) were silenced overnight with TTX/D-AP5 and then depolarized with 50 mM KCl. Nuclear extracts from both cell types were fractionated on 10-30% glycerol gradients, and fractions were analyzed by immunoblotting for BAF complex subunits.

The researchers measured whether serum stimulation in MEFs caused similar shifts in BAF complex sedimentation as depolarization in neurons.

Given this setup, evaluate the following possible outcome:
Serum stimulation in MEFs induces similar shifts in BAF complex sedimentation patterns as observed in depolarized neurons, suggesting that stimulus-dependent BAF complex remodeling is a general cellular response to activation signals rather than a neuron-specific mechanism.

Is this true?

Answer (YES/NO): YES